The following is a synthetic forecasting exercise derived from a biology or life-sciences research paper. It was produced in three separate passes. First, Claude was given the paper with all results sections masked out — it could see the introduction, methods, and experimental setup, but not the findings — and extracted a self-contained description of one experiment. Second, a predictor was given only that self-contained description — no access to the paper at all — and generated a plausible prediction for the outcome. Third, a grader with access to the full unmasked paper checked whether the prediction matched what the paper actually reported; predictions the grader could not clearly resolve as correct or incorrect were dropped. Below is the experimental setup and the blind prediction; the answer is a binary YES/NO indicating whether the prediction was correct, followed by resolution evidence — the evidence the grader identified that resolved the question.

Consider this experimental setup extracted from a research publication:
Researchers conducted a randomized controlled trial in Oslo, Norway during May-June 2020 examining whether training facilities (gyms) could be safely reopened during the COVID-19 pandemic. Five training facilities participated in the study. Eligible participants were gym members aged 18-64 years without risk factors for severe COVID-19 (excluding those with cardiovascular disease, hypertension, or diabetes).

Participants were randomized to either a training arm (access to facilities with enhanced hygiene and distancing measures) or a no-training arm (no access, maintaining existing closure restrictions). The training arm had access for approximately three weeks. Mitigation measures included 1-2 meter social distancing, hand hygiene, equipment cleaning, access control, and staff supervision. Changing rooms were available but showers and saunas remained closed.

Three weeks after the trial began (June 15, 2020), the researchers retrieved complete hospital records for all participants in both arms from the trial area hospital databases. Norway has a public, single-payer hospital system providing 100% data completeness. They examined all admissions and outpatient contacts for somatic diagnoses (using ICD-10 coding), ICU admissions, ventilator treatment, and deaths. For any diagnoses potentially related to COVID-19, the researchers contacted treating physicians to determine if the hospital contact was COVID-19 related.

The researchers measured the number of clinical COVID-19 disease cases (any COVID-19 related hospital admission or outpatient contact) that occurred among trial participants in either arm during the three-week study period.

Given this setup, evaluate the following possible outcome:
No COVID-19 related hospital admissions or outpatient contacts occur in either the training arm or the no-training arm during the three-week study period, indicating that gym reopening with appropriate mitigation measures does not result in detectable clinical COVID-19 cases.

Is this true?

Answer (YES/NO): YES